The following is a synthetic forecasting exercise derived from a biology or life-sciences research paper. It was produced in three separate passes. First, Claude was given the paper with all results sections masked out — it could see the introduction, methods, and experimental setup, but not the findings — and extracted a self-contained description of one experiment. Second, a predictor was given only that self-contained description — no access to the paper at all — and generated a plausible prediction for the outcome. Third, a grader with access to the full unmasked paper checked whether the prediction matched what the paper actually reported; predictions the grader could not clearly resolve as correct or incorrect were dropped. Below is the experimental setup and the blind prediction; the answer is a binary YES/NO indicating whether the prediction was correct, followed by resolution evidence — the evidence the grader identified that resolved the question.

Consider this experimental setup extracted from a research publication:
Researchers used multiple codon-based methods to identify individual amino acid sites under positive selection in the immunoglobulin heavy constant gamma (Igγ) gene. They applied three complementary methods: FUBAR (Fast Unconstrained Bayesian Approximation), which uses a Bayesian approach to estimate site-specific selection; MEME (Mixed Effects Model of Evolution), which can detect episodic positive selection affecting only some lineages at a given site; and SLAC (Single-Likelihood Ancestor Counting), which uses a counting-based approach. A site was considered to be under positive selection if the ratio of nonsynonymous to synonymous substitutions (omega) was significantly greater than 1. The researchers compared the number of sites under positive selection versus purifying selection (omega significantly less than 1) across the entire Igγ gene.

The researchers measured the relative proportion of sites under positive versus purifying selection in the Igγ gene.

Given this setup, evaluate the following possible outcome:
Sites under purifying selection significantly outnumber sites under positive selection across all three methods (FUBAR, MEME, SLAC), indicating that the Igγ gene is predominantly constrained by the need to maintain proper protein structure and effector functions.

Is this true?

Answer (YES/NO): YES